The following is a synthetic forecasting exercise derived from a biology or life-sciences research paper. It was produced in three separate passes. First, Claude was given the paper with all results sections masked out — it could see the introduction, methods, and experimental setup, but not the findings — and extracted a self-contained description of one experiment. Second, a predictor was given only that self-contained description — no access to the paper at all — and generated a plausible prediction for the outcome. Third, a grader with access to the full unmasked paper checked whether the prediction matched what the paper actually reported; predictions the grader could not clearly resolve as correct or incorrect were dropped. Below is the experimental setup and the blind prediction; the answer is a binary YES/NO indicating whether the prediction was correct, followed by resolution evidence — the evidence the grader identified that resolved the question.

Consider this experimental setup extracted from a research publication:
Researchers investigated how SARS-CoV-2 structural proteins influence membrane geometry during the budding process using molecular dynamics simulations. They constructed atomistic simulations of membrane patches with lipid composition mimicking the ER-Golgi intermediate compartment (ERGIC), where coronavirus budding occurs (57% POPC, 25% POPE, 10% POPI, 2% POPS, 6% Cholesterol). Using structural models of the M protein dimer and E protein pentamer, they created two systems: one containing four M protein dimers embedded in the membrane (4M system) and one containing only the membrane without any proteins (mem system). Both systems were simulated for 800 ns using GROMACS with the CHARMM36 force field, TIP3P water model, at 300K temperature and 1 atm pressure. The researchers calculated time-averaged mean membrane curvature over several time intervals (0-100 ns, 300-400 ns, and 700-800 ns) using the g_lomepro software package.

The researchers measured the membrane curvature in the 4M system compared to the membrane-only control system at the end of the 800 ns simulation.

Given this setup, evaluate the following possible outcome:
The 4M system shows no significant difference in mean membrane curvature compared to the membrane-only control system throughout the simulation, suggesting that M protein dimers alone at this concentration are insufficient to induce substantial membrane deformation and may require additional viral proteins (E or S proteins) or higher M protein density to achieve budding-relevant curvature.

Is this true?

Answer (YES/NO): NO